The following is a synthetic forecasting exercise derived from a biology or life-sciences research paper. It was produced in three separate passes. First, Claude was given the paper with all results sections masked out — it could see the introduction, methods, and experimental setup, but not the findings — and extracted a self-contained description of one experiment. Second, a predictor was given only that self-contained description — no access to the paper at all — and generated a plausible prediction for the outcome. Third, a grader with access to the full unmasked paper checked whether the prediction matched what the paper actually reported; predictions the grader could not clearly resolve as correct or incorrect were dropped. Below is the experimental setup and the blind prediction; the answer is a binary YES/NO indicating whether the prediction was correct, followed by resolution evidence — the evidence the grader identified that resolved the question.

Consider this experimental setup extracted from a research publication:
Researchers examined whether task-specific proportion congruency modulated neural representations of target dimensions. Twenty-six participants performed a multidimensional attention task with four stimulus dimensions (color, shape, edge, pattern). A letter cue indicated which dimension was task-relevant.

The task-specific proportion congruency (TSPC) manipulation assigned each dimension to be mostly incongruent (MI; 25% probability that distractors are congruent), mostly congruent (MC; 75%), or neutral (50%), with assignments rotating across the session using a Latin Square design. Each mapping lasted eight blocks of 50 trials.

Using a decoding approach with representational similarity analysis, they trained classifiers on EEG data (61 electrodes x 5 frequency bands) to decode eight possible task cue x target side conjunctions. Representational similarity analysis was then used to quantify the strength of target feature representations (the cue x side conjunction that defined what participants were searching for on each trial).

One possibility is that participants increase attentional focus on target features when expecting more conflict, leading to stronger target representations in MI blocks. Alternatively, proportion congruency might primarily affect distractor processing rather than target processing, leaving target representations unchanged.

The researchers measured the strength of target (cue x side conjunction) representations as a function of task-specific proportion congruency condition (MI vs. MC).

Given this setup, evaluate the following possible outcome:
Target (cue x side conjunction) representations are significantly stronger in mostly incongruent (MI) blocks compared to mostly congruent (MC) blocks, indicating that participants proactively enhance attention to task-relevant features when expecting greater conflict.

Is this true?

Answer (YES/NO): NO